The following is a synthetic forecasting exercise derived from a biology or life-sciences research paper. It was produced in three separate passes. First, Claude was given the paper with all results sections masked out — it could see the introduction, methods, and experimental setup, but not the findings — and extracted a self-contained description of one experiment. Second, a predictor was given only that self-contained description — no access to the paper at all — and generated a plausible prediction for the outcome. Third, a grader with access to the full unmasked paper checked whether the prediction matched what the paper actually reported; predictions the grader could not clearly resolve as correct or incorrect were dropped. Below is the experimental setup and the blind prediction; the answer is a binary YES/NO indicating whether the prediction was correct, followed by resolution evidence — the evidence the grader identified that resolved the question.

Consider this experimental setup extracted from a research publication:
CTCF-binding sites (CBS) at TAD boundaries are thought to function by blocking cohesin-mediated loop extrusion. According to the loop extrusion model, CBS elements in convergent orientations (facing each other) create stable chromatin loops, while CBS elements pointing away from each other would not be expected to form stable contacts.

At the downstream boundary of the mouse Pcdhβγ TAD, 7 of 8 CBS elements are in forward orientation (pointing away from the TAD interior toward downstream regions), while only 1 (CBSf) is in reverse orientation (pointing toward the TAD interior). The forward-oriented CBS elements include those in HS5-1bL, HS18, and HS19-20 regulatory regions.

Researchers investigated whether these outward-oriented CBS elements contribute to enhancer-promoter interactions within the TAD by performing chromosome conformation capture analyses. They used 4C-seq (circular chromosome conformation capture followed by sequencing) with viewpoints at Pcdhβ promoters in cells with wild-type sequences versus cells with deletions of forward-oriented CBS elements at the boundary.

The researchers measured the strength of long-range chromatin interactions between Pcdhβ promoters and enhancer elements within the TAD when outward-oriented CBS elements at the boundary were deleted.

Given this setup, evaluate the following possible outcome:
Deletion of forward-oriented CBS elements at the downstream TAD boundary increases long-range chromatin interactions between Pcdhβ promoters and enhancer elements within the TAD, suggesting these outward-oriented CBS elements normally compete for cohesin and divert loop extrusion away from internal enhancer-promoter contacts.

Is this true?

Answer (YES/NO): NO